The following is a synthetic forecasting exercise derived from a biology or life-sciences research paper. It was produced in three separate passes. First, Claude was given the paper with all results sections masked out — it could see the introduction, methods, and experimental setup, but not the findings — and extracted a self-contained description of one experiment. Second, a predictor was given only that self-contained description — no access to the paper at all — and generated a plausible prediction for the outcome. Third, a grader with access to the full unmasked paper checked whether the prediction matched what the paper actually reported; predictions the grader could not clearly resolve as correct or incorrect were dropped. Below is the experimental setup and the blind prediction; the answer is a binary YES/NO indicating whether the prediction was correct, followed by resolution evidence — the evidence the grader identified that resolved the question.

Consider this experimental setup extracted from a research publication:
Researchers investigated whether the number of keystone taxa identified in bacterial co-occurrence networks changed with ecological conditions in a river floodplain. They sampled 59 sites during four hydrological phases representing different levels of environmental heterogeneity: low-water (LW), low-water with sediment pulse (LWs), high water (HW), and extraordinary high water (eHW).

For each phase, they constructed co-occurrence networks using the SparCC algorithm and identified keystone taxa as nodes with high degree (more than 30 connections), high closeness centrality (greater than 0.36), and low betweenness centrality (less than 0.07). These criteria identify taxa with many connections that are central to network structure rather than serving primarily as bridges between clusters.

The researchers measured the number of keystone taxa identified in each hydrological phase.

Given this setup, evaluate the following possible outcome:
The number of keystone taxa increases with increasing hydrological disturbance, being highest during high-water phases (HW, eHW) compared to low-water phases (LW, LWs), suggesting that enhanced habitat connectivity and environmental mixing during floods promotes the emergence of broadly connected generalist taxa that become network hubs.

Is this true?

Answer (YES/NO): NO